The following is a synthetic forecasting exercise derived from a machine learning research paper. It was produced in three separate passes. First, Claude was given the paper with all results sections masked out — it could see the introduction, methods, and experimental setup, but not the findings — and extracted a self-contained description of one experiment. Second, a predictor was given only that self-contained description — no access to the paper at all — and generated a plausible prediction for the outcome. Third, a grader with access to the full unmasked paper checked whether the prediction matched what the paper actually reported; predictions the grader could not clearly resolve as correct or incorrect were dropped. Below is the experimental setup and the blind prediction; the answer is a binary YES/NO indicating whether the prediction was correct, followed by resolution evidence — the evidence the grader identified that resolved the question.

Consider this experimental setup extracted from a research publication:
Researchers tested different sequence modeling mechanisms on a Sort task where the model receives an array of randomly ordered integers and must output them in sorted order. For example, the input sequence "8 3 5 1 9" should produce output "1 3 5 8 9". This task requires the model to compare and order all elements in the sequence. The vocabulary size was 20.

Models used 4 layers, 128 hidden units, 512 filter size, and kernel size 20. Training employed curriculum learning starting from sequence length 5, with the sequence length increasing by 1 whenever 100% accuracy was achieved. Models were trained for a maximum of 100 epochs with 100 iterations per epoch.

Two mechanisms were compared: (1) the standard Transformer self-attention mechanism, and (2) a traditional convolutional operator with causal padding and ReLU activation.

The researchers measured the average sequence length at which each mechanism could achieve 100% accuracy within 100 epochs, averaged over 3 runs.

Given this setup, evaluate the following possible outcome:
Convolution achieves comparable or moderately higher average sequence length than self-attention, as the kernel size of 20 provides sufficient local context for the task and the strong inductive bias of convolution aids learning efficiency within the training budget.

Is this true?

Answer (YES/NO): YES